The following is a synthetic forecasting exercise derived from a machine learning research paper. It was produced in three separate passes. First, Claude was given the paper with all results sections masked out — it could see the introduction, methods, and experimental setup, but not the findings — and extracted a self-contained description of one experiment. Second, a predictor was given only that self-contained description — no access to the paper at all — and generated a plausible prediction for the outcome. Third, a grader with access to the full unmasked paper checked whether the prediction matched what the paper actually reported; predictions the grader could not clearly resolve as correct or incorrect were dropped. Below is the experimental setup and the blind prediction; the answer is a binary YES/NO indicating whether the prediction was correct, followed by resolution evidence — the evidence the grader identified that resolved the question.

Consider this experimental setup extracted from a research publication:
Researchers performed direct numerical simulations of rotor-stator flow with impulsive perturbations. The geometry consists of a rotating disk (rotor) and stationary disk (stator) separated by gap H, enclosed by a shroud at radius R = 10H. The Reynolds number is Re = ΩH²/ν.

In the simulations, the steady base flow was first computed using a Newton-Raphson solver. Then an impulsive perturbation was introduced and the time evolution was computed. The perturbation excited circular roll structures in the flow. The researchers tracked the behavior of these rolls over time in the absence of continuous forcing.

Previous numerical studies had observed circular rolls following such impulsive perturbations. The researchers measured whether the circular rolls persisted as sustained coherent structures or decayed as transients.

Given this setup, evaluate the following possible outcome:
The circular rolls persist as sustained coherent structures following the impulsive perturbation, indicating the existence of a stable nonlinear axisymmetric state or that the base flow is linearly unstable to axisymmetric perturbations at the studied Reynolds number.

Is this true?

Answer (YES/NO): NO